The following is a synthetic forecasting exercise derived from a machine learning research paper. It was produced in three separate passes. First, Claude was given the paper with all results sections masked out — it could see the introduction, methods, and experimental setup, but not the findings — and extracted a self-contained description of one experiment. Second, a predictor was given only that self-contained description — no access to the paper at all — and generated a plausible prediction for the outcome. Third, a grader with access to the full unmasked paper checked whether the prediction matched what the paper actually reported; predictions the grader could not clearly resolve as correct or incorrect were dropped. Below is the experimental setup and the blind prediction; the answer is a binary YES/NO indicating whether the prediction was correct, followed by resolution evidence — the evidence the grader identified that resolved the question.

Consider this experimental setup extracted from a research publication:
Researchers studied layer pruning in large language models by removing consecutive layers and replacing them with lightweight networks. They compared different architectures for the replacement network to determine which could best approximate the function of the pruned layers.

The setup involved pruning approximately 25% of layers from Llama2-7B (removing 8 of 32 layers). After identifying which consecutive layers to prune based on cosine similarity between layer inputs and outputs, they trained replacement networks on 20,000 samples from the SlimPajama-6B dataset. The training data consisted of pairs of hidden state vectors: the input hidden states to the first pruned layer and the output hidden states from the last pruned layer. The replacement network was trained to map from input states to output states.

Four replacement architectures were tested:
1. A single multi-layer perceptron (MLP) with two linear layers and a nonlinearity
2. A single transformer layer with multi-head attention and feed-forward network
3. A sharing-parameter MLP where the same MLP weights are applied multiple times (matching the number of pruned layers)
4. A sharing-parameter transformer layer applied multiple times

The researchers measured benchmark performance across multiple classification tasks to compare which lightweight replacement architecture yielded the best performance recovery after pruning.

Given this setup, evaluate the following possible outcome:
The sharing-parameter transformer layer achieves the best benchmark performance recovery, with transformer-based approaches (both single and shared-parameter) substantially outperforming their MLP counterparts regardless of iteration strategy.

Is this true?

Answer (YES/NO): NO